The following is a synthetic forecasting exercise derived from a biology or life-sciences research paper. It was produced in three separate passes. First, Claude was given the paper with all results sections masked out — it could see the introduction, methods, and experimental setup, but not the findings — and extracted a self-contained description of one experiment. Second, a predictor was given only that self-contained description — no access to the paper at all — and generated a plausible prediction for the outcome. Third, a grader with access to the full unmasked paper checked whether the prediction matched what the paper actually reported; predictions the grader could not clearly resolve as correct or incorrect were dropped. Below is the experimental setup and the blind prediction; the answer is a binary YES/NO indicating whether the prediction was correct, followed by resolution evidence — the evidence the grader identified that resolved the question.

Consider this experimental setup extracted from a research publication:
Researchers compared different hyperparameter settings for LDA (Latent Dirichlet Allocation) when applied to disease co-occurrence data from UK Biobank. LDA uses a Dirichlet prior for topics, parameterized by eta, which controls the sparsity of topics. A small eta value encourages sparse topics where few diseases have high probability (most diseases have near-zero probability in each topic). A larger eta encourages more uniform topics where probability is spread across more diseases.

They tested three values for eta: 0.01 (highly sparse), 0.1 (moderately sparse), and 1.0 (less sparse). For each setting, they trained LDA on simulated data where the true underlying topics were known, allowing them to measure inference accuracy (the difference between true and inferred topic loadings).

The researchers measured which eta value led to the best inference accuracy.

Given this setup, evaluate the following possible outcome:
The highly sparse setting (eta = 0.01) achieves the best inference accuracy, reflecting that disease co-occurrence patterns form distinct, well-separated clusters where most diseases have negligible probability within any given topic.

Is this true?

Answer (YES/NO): YES